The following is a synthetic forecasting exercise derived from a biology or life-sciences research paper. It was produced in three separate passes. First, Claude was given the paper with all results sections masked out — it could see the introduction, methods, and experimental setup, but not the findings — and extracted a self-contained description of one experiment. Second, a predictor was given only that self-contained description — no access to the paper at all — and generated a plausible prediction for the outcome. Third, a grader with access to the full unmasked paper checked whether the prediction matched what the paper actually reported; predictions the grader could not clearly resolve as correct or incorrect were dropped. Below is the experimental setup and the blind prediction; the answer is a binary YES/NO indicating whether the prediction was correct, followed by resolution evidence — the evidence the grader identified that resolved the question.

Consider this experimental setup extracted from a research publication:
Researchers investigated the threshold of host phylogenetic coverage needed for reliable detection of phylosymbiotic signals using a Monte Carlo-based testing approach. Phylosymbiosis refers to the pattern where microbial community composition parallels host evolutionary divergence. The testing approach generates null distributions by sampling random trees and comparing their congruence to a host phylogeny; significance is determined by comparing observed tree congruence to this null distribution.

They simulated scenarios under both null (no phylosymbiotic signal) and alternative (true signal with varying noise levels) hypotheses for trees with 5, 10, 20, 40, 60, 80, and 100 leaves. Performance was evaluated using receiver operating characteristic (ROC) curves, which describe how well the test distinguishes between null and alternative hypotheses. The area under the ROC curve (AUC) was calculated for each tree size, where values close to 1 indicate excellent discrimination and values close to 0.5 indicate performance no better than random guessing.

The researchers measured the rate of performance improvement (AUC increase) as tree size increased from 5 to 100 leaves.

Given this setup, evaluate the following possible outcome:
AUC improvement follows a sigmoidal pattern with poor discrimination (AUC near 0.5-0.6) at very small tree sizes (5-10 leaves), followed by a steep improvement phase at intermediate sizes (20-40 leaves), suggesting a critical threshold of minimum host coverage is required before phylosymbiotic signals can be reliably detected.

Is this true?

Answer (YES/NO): NO